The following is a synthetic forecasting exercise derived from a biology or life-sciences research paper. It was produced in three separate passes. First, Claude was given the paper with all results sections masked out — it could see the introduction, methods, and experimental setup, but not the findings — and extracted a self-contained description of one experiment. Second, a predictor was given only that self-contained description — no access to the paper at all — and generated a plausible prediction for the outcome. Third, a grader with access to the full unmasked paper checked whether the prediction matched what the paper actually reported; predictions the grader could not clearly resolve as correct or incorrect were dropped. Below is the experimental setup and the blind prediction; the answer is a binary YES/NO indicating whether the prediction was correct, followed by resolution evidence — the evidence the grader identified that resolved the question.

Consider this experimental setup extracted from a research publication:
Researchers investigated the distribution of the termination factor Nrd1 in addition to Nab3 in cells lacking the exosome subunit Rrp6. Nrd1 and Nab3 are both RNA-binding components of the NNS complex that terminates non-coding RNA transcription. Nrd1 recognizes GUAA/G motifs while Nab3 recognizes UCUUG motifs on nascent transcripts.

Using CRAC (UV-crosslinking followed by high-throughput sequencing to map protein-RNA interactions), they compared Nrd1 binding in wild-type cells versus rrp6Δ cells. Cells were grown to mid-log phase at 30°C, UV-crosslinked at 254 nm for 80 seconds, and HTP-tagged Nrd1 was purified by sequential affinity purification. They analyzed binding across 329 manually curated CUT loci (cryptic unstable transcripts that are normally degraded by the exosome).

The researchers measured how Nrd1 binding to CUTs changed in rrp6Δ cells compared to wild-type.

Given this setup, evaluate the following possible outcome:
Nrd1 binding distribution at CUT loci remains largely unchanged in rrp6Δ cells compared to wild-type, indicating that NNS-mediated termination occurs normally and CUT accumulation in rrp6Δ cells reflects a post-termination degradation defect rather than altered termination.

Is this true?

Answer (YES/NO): NO